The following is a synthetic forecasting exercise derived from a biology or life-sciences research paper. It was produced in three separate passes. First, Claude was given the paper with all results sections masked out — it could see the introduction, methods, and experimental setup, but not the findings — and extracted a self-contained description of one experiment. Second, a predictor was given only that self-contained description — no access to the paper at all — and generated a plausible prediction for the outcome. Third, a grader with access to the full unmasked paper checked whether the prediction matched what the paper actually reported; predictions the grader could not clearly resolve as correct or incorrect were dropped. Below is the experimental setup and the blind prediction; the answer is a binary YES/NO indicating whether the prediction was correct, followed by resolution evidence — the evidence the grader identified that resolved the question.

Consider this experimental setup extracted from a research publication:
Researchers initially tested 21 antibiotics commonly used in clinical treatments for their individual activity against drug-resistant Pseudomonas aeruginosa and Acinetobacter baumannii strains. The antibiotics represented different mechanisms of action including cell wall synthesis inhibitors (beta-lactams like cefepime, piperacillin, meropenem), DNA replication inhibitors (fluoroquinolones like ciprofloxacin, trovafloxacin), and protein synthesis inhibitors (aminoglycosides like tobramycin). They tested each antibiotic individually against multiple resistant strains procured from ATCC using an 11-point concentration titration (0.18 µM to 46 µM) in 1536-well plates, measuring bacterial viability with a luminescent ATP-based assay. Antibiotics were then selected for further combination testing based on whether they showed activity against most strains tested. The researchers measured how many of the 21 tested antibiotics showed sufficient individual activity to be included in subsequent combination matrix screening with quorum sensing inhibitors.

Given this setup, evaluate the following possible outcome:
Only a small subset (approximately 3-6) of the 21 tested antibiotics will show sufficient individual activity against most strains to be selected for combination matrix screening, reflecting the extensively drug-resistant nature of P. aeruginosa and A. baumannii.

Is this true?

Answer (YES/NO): NO